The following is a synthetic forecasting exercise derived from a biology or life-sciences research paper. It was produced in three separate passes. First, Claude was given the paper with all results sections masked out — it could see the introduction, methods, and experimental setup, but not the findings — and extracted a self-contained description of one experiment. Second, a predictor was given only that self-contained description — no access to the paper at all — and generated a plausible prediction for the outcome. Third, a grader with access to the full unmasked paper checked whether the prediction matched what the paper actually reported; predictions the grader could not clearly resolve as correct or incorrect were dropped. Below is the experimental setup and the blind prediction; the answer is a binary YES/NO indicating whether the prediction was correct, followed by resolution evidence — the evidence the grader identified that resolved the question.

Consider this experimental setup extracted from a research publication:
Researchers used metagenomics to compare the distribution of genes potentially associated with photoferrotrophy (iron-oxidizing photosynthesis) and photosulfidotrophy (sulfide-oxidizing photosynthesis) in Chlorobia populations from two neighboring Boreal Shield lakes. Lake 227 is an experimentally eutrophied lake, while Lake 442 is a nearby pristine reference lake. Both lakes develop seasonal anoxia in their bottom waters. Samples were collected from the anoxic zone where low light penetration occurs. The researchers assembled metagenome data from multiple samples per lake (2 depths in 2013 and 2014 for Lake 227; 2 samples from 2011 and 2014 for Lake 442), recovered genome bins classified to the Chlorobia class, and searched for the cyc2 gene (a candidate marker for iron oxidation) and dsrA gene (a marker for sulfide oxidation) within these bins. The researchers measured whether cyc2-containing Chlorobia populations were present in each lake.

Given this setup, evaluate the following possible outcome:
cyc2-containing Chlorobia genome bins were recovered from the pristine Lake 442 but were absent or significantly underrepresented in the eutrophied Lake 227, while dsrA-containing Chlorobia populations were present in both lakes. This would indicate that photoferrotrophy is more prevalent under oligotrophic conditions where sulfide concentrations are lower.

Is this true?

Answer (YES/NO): NO